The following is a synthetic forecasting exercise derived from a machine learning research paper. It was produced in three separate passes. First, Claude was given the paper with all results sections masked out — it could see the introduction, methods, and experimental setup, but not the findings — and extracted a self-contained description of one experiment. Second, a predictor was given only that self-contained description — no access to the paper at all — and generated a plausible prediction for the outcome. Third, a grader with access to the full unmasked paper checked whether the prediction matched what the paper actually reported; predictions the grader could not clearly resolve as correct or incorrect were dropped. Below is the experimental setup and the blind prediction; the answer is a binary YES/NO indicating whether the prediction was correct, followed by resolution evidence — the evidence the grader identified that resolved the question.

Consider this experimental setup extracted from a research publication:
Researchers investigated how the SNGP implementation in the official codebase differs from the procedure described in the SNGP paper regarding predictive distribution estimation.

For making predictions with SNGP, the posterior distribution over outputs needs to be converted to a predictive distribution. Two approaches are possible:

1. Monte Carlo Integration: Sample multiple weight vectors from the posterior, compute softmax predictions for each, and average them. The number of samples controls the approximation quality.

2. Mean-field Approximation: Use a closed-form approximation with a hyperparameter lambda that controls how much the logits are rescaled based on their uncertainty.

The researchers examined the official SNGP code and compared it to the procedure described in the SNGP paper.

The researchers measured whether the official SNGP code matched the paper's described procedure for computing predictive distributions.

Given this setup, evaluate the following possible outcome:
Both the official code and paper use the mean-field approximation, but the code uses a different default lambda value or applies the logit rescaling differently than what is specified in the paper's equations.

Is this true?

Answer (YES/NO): NO